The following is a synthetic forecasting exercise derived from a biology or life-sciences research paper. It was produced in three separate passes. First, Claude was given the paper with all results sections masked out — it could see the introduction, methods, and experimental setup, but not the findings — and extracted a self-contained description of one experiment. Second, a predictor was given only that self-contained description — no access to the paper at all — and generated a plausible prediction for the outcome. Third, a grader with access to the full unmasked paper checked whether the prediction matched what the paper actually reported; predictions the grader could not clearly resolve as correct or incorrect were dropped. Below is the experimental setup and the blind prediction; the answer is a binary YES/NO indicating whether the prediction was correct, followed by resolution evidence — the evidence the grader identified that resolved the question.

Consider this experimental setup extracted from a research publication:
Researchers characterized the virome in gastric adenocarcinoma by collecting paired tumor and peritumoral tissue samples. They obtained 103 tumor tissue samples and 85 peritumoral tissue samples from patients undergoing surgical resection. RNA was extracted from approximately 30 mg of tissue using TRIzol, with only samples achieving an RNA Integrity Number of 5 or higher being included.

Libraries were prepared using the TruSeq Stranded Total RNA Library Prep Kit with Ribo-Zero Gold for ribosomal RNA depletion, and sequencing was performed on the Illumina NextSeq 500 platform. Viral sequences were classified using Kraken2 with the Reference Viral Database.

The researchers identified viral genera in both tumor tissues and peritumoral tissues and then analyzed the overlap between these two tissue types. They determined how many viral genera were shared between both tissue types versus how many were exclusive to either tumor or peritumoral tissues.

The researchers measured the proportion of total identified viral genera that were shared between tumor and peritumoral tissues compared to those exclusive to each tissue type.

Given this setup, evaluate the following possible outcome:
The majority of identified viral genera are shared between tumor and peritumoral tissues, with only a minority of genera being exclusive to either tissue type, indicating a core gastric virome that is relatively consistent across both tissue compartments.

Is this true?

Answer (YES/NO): NO